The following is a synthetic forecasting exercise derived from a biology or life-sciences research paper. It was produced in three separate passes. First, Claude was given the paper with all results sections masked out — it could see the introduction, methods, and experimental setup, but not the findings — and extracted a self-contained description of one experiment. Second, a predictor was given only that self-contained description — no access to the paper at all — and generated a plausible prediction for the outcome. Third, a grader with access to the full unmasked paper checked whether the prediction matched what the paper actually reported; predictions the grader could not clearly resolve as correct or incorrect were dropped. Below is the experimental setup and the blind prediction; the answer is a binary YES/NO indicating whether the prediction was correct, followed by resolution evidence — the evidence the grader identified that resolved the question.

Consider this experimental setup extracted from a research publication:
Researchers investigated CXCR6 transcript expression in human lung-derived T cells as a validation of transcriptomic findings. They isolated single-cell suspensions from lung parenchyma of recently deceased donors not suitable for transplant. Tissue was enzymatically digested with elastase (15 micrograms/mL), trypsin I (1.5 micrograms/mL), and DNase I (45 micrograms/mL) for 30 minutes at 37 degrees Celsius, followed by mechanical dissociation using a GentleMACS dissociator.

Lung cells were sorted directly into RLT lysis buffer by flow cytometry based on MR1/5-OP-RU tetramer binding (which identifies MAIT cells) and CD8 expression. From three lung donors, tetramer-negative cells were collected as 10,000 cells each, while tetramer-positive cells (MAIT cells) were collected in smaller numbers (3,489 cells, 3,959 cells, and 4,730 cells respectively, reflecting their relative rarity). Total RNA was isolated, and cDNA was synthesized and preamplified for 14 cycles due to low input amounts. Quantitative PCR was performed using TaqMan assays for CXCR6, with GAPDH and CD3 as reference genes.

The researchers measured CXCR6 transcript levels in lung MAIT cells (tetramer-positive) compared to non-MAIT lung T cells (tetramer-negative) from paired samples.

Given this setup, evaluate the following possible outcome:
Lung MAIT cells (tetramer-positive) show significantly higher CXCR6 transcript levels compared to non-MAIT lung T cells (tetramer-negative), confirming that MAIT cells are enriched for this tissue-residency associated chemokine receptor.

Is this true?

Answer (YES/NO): YES